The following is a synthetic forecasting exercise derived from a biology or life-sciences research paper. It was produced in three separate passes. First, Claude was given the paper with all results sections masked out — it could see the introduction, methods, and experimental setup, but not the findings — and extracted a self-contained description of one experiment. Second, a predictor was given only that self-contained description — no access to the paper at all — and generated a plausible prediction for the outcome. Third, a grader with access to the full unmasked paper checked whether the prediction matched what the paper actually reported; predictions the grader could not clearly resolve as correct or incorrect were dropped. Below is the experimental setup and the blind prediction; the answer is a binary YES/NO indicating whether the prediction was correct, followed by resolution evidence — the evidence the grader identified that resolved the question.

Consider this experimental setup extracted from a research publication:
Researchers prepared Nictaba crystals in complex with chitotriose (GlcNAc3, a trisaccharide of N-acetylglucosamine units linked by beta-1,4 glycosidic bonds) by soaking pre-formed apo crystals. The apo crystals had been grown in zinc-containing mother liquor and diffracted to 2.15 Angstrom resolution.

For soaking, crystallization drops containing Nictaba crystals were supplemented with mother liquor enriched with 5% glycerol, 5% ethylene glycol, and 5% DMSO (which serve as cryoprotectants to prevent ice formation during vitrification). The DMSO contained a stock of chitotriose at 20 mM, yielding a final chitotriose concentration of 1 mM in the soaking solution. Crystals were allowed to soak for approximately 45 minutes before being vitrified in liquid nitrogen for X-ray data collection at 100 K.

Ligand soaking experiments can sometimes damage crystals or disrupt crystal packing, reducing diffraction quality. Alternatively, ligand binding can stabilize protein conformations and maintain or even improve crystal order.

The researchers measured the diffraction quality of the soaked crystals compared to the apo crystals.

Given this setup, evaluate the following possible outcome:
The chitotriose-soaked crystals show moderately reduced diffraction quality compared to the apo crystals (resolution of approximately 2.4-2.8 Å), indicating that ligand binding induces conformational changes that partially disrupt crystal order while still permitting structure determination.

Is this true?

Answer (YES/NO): NO